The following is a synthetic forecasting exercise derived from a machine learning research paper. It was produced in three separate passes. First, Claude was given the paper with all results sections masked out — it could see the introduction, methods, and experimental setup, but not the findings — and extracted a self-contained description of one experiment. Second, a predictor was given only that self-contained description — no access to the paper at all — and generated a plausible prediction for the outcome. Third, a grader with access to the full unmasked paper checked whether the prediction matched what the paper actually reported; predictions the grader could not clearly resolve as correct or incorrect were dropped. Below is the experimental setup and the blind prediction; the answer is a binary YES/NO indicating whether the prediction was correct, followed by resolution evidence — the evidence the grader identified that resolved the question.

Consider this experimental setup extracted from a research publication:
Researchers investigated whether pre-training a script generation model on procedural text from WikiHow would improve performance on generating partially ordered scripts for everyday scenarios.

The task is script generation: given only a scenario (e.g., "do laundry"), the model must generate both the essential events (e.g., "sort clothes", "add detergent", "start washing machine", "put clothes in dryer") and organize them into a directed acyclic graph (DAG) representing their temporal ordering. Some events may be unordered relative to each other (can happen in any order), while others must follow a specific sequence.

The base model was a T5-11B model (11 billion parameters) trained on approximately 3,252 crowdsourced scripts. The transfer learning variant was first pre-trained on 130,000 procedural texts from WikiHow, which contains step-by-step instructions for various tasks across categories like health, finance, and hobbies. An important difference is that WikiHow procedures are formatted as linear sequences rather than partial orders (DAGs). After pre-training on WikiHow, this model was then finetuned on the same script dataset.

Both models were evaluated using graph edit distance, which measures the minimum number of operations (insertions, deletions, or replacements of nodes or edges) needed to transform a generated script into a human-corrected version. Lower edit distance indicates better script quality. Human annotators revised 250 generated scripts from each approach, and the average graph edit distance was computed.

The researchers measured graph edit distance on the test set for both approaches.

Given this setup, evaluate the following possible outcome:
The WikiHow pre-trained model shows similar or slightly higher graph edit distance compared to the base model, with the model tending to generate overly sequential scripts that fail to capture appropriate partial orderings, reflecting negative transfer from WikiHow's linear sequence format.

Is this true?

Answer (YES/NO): YES